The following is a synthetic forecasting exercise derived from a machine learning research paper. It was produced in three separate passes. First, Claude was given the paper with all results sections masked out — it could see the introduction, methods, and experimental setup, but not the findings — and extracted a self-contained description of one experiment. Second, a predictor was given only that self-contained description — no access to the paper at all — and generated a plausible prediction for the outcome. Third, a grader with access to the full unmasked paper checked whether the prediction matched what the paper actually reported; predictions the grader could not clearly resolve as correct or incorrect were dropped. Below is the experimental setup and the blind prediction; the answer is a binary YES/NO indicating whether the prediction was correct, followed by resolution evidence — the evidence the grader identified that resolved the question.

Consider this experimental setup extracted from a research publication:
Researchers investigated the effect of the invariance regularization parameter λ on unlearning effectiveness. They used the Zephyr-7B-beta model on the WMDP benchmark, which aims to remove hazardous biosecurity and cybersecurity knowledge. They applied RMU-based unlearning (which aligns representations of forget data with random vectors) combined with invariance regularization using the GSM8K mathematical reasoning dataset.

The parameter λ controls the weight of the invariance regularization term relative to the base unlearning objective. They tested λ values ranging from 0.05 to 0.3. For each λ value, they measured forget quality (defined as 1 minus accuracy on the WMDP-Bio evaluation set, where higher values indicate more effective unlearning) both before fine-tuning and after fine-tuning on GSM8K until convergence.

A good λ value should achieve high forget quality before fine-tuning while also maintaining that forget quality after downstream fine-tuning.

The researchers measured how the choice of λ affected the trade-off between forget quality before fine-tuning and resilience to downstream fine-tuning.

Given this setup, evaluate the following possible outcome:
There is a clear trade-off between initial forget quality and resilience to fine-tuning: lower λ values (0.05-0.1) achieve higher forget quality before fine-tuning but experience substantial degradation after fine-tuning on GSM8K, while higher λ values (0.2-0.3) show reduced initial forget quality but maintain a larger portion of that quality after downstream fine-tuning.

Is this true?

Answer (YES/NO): YES